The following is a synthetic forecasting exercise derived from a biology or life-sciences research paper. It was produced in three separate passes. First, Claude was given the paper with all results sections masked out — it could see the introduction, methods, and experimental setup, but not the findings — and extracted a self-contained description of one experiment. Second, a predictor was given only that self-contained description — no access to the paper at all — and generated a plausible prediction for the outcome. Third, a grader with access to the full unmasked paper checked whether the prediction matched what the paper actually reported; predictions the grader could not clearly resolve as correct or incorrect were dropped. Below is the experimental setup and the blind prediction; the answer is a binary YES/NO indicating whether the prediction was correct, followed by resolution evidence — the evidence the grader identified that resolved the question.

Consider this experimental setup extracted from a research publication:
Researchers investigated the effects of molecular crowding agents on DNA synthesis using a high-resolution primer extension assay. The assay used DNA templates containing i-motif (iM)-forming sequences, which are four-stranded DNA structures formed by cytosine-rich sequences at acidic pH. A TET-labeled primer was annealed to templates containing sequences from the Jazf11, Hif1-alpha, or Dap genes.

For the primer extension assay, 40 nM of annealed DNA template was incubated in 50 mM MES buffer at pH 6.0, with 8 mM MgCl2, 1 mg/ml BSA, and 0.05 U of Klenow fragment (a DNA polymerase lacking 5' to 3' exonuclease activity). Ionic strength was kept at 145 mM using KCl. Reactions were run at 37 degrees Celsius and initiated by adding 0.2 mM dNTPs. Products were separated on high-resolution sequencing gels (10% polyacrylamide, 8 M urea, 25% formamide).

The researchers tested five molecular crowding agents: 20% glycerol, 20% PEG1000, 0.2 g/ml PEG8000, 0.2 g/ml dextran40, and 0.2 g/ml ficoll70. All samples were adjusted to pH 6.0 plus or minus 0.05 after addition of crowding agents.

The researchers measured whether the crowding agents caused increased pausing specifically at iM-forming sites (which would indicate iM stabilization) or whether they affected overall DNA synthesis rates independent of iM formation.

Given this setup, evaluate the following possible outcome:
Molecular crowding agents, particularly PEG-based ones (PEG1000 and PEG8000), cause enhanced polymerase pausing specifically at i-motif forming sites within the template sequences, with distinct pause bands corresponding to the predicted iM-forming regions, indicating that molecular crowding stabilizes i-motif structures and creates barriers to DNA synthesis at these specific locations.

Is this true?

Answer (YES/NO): NO